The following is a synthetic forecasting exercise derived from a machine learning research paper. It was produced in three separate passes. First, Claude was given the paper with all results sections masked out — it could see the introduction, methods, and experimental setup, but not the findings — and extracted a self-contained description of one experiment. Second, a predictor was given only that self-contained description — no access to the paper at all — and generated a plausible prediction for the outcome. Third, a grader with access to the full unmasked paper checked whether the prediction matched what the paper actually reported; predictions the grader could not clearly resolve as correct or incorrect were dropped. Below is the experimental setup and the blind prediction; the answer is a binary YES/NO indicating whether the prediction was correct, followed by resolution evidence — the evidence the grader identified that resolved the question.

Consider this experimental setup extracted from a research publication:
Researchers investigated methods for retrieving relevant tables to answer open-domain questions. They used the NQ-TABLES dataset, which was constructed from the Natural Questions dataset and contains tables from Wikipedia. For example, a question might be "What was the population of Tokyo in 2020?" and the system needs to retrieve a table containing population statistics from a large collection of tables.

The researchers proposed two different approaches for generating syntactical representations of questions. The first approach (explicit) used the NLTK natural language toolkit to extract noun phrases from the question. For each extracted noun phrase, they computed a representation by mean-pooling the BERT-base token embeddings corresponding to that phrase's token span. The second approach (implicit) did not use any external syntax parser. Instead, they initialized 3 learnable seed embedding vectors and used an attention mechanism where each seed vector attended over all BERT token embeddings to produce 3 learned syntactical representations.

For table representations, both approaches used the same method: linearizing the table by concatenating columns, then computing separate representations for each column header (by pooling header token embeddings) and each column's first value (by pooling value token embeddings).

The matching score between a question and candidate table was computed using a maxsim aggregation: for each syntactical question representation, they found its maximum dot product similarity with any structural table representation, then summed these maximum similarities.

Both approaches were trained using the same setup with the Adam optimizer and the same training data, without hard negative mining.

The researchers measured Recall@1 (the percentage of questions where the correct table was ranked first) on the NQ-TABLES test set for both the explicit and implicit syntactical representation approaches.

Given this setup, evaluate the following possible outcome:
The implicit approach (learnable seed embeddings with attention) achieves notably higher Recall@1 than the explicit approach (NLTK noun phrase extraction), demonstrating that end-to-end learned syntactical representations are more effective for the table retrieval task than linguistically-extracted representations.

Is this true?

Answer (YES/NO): NO